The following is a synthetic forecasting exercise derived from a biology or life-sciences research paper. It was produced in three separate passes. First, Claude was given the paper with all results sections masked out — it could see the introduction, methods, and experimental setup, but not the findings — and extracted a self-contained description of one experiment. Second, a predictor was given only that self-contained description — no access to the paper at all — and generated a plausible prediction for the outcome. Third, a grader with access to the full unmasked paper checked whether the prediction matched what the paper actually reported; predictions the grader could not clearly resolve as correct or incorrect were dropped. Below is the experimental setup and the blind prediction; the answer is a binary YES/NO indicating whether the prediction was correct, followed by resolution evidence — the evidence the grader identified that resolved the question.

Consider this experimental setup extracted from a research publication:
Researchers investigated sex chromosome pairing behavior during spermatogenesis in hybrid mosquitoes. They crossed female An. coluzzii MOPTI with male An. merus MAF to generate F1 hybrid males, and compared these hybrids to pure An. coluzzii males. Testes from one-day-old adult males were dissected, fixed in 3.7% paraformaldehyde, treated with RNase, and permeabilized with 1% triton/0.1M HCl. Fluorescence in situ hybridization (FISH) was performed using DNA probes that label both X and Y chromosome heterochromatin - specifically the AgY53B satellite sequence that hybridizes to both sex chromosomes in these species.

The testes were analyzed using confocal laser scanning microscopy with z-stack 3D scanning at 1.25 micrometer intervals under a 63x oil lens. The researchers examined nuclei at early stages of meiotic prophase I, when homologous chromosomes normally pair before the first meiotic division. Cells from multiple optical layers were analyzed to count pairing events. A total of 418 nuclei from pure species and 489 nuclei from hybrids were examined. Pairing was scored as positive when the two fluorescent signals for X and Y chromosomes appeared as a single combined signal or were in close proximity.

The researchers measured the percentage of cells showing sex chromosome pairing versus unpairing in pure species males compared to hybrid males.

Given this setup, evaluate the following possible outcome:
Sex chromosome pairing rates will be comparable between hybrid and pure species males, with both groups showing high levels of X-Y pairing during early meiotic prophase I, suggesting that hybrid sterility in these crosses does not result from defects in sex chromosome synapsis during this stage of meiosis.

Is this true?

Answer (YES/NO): NO